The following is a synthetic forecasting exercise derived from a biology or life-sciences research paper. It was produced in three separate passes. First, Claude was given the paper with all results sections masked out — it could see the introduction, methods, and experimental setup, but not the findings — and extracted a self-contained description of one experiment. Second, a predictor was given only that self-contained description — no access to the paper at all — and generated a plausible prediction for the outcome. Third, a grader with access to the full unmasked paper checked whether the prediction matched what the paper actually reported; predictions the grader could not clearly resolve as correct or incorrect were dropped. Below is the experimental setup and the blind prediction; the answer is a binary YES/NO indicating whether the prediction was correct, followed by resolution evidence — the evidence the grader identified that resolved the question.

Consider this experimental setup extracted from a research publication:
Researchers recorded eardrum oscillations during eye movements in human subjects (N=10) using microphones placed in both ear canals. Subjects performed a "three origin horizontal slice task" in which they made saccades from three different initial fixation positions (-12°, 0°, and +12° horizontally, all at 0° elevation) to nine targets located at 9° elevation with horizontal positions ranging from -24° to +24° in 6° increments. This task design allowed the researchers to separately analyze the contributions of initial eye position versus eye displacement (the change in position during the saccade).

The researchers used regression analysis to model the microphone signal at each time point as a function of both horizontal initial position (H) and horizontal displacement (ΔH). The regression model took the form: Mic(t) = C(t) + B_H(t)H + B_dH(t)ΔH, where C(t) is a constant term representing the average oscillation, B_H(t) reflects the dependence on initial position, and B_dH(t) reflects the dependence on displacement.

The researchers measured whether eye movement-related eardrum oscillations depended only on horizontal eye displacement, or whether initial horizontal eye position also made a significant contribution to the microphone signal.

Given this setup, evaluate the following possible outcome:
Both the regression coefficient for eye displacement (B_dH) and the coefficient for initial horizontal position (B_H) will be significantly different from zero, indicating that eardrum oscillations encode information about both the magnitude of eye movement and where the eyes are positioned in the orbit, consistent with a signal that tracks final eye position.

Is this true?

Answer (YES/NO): YES